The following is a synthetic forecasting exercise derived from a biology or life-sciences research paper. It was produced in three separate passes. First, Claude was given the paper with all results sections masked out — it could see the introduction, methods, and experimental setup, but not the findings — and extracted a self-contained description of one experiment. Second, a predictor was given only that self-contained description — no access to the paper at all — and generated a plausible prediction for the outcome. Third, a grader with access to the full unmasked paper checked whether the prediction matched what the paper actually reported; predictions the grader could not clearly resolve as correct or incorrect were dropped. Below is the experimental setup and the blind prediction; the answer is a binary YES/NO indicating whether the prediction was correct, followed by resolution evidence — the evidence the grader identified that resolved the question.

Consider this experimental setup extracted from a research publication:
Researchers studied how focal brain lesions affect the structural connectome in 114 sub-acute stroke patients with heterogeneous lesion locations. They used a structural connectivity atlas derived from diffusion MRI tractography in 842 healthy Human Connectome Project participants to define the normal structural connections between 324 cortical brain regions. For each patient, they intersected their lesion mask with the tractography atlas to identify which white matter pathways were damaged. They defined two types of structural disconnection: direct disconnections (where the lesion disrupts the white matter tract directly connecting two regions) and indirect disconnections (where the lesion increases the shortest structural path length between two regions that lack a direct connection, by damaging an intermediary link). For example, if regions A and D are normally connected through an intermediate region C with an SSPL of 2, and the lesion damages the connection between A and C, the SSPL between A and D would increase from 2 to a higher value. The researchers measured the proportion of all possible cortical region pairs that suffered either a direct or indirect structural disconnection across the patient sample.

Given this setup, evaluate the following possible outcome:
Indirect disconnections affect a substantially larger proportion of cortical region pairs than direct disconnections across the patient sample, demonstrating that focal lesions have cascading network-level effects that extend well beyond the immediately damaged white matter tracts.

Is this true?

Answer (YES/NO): NO